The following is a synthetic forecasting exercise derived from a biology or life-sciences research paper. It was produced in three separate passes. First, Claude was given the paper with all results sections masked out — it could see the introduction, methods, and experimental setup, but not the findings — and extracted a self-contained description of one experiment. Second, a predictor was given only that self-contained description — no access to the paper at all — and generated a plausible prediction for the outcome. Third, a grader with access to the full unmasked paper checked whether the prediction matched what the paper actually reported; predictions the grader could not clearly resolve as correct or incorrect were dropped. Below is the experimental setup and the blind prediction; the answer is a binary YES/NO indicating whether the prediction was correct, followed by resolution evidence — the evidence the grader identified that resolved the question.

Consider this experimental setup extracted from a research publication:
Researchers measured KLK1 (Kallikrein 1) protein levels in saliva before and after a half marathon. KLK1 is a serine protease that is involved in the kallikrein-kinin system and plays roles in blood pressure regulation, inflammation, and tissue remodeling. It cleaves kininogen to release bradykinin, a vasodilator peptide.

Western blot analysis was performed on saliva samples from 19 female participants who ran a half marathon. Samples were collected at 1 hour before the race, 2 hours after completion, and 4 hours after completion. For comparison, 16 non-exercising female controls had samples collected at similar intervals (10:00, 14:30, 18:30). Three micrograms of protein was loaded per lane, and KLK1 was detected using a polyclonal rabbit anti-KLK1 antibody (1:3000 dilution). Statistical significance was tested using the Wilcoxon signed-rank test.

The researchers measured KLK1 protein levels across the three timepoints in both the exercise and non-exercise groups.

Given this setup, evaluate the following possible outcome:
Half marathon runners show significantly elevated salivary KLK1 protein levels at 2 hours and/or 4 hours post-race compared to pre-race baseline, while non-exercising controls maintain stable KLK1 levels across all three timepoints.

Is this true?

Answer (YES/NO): NO